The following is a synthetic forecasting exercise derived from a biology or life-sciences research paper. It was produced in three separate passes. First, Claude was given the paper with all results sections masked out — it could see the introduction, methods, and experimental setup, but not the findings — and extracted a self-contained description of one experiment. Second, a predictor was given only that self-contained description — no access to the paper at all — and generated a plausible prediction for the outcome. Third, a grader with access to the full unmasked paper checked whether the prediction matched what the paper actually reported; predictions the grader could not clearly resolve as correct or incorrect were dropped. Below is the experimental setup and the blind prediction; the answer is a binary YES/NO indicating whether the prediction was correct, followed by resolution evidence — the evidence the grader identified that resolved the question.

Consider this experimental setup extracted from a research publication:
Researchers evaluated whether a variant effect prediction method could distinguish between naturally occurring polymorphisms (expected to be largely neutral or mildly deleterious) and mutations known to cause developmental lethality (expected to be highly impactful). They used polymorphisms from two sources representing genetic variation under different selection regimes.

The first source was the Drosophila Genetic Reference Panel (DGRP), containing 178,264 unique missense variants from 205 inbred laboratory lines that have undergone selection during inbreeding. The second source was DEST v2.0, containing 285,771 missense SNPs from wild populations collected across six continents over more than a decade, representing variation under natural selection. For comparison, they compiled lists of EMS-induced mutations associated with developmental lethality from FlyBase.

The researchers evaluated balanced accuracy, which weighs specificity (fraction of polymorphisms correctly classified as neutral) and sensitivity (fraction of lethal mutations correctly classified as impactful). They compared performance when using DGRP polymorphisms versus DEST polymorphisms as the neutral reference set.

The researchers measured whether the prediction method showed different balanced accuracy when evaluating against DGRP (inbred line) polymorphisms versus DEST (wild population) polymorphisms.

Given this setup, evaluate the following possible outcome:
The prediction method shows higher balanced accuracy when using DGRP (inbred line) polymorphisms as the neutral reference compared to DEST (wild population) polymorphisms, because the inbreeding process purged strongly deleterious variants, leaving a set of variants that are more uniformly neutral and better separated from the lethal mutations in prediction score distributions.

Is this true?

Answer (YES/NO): YES